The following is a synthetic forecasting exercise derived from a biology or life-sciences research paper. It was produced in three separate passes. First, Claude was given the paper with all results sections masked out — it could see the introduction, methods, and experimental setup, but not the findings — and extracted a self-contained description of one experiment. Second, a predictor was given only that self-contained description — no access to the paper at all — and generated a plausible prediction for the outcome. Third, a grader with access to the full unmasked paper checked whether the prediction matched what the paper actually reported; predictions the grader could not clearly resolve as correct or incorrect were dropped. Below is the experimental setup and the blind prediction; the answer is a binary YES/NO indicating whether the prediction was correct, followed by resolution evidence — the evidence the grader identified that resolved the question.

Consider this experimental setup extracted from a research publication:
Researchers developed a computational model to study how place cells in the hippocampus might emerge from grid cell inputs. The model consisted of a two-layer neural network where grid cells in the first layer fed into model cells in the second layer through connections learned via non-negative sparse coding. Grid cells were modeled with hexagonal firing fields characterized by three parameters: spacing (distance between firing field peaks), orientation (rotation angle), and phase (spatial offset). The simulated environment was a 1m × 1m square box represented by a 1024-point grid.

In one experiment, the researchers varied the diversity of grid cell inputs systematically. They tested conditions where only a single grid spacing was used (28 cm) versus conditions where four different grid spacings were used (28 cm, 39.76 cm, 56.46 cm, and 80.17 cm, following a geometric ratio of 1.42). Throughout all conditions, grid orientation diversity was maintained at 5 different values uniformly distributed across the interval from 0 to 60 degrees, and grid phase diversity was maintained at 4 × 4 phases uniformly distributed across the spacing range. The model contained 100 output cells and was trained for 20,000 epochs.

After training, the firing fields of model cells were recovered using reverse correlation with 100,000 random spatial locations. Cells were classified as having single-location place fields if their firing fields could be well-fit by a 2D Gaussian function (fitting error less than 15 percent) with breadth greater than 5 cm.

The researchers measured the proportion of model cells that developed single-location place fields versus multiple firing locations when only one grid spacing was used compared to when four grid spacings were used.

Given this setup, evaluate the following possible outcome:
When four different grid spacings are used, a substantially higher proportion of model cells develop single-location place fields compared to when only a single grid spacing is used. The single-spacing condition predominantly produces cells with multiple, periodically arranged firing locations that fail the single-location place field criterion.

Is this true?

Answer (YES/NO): YES